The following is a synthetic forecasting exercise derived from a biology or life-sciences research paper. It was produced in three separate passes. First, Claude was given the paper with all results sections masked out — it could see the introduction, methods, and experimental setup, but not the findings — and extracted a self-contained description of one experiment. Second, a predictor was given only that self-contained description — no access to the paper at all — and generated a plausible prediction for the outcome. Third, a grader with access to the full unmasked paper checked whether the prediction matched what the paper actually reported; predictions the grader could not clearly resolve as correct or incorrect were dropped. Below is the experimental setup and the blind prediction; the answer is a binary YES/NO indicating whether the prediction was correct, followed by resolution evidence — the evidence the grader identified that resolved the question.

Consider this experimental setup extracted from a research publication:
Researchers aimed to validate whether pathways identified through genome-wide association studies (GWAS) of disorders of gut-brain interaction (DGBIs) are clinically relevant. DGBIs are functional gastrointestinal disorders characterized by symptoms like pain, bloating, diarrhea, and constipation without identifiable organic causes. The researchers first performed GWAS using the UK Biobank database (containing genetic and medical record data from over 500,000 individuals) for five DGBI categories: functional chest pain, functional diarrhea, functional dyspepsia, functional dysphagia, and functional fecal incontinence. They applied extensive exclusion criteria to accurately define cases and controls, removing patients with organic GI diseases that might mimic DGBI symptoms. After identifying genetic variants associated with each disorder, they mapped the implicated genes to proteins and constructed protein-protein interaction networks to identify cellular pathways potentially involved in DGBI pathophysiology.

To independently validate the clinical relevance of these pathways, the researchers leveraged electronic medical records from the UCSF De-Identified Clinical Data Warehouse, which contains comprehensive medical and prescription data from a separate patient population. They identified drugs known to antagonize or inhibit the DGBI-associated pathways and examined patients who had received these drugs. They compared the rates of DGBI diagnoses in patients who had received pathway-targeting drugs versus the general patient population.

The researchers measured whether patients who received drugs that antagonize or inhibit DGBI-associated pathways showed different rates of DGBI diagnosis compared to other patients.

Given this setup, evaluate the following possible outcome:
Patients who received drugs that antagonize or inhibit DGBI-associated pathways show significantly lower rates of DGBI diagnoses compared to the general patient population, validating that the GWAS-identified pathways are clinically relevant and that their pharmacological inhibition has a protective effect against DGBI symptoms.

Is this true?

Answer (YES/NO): NO